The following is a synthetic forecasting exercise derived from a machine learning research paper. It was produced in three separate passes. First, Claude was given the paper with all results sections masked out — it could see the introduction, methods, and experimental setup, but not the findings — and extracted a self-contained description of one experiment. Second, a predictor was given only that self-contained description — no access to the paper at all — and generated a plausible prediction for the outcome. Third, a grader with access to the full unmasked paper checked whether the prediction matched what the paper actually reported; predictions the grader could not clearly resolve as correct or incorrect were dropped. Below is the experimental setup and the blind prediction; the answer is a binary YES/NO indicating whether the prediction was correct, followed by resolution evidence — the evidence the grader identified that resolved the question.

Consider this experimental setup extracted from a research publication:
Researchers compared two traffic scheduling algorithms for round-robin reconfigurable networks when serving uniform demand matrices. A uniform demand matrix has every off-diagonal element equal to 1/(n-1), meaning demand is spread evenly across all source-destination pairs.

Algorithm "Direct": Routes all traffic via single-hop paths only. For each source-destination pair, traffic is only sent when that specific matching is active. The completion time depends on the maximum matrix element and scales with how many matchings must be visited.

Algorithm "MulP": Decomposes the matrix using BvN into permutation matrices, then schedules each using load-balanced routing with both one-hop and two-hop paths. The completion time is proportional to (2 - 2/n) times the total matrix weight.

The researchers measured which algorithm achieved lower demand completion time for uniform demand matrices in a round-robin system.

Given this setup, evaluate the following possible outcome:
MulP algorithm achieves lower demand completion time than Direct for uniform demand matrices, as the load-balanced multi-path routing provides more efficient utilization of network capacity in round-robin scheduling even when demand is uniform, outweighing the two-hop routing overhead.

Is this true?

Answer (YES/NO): NO